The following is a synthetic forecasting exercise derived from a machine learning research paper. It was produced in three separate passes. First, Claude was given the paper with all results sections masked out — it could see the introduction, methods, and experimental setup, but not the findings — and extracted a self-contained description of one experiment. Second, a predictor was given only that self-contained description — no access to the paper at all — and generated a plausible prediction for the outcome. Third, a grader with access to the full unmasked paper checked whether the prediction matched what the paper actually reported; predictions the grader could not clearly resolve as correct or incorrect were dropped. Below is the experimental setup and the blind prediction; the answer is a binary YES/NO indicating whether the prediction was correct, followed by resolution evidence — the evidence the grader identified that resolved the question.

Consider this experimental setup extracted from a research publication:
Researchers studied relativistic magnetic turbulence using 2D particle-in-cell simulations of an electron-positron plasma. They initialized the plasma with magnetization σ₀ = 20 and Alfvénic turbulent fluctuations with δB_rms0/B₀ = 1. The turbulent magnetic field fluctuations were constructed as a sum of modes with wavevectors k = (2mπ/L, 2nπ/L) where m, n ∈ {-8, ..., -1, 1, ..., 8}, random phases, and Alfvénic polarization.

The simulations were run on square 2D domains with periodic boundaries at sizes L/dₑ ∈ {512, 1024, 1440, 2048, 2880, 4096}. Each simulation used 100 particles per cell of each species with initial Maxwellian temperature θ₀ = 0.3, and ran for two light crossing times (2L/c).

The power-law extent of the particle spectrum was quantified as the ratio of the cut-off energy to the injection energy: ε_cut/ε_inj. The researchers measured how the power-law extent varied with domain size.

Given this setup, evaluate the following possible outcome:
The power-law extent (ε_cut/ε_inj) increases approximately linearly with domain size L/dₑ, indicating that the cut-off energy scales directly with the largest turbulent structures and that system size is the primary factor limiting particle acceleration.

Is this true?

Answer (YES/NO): YES